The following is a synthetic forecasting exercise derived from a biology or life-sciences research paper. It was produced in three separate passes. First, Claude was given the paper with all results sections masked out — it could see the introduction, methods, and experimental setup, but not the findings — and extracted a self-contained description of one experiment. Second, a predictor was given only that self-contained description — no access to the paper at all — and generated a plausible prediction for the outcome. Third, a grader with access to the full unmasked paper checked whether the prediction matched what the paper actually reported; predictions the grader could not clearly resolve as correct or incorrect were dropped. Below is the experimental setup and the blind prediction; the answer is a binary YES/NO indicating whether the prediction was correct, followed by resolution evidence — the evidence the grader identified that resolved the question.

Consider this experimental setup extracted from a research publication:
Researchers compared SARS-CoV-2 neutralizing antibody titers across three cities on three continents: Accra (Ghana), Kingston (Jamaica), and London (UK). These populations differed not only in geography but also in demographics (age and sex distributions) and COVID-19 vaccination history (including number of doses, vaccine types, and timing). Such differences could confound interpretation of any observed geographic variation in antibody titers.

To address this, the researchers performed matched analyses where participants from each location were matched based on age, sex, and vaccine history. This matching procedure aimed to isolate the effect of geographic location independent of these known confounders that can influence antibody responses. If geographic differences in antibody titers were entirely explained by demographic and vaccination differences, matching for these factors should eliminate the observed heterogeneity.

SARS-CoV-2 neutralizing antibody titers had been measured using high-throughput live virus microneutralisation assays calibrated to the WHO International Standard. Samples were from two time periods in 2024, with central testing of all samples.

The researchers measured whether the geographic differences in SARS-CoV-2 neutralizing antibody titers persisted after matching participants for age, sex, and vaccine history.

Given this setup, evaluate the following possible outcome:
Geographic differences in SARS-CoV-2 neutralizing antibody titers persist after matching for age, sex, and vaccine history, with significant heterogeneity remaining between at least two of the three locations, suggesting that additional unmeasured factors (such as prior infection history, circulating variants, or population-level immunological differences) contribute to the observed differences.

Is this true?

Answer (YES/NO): YES